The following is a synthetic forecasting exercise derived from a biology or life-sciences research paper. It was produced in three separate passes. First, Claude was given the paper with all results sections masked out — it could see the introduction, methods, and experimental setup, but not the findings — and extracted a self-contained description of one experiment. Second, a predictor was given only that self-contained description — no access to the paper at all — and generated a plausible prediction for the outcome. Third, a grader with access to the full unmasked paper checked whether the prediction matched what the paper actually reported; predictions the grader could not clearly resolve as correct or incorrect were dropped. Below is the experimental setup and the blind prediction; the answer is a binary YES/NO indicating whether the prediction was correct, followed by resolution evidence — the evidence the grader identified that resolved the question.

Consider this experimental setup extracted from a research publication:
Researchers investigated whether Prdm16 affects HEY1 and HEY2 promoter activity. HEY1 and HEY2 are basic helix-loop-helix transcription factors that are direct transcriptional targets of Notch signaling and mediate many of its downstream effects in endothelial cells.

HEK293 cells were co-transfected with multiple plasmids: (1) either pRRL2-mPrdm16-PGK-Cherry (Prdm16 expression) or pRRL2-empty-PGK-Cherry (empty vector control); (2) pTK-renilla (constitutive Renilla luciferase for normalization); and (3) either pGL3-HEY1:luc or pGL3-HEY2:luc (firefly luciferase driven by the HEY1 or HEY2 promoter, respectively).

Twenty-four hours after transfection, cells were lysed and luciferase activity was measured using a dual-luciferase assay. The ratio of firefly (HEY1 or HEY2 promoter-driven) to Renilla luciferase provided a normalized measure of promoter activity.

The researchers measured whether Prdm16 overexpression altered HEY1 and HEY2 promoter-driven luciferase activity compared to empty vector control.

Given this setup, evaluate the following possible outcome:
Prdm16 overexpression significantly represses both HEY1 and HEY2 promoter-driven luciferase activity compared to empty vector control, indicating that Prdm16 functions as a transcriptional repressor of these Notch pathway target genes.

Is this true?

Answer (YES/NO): NO